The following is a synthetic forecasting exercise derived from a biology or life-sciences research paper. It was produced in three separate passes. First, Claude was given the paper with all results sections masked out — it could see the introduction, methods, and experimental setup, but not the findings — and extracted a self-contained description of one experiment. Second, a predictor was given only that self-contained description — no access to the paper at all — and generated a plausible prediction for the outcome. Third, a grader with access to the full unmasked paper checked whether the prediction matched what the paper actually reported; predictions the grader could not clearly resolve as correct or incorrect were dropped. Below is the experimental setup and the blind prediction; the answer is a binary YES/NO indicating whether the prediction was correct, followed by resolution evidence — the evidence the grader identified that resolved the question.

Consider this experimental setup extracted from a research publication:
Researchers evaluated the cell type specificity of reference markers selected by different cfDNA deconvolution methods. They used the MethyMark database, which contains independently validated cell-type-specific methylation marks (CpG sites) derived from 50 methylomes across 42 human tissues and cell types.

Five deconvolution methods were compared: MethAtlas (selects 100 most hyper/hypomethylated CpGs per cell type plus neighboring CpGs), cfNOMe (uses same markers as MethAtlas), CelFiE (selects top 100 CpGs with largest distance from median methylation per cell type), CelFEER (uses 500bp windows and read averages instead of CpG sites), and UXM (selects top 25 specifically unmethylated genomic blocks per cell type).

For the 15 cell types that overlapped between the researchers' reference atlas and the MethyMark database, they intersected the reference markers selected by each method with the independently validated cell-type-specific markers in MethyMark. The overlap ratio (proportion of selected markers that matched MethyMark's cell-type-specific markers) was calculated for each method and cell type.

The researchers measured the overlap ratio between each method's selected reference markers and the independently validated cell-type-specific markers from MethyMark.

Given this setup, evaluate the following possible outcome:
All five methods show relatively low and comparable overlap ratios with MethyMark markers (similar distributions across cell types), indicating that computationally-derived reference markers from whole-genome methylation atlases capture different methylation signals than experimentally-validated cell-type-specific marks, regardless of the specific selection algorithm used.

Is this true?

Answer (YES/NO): NO